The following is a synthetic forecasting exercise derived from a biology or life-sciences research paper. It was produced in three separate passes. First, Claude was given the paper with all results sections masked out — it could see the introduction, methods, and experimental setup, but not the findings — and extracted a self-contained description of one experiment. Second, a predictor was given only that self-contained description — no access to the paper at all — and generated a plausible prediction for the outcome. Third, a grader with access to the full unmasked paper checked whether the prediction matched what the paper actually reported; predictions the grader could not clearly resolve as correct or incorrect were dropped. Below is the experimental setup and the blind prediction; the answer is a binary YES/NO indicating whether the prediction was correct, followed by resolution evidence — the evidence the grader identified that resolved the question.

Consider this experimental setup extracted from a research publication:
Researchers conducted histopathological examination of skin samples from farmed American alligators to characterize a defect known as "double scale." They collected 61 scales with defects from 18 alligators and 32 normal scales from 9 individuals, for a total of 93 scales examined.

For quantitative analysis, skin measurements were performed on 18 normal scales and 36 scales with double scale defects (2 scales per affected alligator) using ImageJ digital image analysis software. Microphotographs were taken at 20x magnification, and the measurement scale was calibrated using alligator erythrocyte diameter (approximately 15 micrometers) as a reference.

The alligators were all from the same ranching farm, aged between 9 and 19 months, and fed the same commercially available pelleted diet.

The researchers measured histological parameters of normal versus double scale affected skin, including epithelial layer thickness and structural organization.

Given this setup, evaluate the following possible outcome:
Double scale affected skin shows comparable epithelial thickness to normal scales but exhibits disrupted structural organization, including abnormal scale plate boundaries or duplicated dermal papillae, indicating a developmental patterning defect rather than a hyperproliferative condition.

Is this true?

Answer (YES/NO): NO